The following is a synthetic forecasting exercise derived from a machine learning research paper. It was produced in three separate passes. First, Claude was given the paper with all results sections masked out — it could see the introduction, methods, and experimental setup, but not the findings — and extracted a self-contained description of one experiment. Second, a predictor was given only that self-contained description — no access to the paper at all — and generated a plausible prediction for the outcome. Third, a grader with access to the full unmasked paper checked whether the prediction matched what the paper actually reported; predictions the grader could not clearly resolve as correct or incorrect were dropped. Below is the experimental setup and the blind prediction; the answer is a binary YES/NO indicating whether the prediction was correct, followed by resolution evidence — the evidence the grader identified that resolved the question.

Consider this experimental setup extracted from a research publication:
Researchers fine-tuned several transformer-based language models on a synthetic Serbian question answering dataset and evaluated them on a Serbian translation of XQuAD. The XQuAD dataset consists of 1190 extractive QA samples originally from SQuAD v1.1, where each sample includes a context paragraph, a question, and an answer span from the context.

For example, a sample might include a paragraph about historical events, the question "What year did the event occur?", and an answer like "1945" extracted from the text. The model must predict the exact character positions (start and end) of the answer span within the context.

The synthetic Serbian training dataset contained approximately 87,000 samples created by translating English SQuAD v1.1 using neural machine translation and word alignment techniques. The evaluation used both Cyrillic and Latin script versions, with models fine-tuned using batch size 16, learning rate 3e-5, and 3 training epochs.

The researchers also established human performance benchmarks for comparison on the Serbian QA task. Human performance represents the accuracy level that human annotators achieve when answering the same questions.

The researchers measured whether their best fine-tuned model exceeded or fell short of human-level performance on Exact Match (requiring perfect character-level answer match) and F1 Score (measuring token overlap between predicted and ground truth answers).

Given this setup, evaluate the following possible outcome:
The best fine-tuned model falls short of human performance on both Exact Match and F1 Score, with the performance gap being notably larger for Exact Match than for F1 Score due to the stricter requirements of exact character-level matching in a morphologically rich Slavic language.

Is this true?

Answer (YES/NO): NO